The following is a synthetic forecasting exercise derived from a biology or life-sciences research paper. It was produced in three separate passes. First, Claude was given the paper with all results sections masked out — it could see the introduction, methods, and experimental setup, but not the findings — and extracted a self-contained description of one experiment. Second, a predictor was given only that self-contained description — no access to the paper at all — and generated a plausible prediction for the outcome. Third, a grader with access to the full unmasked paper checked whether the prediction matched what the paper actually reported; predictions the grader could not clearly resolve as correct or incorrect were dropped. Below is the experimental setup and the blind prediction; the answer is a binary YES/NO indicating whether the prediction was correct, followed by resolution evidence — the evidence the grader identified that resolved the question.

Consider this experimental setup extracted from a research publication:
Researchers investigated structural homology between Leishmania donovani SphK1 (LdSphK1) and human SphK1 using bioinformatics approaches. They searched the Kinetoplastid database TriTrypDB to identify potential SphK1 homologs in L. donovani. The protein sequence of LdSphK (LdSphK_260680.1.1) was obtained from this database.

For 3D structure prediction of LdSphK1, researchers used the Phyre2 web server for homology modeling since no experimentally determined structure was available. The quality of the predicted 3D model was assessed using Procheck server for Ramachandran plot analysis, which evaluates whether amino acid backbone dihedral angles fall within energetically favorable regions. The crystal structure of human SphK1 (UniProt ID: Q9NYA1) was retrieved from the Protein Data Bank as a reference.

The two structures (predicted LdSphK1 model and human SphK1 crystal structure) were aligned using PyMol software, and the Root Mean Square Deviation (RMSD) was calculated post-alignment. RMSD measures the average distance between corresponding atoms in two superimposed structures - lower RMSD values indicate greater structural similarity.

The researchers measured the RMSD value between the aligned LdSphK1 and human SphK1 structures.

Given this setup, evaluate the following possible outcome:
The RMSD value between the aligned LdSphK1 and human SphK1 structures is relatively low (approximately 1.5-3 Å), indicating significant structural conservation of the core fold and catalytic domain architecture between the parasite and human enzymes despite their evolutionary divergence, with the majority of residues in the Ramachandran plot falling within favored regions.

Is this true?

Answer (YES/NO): NO